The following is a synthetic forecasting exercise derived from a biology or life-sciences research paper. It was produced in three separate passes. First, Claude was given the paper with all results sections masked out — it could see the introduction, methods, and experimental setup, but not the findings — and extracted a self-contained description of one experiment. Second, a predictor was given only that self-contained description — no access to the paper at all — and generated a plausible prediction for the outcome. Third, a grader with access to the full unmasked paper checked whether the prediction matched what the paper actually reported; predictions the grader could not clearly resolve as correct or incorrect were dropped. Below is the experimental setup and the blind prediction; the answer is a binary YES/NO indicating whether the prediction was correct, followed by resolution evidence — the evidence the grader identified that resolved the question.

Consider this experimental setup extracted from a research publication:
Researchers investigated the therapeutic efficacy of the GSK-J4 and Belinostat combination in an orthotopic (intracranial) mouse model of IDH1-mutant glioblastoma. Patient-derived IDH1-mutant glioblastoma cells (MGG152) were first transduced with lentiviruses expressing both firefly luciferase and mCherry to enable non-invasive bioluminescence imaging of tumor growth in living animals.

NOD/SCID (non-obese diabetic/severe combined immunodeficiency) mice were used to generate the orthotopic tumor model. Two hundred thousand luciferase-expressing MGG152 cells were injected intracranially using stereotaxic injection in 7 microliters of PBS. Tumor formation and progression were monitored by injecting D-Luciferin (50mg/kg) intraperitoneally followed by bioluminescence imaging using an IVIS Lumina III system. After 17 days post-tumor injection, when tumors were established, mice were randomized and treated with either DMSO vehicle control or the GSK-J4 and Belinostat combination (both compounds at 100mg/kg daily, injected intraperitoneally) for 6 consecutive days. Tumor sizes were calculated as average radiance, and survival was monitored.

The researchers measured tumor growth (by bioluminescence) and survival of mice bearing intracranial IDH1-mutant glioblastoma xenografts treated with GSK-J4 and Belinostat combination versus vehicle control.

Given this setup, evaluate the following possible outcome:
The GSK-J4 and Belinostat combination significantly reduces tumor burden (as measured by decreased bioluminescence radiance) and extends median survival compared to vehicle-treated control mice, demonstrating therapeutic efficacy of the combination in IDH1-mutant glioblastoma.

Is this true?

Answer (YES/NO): YES